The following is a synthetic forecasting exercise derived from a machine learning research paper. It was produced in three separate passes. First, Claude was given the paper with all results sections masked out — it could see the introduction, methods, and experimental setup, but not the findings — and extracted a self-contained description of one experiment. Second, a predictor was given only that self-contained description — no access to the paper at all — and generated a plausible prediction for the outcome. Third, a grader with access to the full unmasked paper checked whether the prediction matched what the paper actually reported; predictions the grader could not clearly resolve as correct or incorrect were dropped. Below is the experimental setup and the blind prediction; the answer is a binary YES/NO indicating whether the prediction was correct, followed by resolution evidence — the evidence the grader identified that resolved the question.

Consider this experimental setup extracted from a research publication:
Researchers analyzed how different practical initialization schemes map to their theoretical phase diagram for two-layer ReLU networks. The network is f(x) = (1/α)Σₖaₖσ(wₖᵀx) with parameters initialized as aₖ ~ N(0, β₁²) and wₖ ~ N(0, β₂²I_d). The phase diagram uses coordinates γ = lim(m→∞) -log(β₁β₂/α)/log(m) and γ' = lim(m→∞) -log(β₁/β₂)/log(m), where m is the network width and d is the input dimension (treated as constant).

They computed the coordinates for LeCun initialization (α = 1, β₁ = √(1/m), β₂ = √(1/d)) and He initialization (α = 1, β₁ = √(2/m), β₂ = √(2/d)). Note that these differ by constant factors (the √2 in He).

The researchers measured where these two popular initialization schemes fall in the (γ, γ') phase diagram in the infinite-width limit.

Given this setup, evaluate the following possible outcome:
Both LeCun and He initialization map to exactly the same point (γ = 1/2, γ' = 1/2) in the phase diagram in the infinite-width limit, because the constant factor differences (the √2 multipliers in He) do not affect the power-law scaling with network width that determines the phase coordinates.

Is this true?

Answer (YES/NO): YES